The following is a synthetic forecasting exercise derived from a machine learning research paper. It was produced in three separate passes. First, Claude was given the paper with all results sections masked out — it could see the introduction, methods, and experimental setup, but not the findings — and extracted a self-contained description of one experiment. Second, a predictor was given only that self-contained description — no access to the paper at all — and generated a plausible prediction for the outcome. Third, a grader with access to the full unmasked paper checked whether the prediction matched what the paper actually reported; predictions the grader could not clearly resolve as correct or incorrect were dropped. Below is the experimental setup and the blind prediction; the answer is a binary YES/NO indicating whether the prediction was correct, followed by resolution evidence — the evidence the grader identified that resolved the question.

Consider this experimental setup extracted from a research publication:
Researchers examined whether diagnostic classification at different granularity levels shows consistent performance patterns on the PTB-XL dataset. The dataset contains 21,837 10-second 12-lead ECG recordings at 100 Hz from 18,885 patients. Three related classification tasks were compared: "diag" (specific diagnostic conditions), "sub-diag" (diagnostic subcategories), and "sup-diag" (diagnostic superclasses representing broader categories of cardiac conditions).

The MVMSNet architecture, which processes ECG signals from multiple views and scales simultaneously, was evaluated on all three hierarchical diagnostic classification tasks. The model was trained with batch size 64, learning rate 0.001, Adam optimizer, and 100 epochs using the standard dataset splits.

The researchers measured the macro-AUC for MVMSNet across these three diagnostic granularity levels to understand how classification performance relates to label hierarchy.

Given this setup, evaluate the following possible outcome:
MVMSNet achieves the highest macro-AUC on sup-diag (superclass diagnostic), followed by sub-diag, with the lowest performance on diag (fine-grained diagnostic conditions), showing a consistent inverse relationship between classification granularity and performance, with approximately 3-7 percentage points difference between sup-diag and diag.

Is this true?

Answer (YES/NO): NO